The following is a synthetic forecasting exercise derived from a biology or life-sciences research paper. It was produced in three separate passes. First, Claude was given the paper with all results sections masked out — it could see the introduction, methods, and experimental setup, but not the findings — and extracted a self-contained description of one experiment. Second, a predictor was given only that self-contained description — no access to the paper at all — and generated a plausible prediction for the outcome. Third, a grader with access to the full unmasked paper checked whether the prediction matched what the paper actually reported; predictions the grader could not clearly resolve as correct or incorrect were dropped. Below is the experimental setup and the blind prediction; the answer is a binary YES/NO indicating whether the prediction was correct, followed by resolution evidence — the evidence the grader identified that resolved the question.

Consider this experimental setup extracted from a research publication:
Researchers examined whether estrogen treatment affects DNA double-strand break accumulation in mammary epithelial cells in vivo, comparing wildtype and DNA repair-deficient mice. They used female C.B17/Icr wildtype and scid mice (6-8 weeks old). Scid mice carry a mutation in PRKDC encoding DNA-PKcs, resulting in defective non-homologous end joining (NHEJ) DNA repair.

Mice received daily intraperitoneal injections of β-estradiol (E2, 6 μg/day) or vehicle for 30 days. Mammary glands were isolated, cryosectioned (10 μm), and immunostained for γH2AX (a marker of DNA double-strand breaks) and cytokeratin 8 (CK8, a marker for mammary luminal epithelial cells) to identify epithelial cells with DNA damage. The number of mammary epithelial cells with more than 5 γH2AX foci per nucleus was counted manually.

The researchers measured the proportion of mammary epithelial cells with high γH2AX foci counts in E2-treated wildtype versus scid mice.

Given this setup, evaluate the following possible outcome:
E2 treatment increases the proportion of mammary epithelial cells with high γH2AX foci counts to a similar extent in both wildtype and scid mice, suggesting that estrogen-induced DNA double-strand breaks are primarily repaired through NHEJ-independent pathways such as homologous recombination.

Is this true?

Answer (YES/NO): NO